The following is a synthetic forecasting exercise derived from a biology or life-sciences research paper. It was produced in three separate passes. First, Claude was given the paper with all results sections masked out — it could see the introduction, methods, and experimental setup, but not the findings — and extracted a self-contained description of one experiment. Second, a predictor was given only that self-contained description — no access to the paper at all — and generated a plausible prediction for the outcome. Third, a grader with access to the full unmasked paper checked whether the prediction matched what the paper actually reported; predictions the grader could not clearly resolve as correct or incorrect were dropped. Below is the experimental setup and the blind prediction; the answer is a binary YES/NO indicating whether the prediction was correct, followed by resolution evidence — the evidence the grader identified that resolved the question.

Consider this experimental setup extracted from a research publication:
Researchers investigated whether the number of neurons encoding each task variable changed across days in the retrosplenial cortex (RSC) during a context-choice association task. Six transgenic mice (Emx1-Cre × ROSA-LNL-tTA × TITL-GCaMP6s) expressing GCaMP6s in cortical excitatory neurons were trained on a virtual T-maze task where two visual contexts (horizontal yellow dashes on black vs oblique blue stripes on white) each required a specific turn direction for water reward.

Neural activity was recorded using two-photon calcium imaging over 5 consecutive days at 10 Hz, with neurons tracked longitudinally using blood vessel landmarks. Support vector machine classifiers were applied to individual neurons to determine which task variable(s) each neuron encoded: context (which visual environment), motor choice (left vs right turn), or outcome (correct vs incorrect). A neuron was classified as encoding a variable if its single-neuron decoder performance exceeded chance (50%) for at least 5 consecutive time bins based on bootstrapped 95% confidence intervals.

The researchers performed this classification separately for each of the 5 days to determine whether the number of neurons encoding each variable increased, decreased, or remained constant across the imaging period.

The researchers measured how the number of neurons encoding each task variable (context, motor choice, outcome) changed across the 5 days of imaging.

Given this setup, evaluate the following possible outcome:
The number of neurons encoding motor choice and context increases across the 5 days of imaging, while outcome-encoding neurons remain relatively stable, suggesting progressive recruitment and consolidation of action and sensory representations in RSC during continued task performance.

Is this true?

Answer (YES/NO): NO